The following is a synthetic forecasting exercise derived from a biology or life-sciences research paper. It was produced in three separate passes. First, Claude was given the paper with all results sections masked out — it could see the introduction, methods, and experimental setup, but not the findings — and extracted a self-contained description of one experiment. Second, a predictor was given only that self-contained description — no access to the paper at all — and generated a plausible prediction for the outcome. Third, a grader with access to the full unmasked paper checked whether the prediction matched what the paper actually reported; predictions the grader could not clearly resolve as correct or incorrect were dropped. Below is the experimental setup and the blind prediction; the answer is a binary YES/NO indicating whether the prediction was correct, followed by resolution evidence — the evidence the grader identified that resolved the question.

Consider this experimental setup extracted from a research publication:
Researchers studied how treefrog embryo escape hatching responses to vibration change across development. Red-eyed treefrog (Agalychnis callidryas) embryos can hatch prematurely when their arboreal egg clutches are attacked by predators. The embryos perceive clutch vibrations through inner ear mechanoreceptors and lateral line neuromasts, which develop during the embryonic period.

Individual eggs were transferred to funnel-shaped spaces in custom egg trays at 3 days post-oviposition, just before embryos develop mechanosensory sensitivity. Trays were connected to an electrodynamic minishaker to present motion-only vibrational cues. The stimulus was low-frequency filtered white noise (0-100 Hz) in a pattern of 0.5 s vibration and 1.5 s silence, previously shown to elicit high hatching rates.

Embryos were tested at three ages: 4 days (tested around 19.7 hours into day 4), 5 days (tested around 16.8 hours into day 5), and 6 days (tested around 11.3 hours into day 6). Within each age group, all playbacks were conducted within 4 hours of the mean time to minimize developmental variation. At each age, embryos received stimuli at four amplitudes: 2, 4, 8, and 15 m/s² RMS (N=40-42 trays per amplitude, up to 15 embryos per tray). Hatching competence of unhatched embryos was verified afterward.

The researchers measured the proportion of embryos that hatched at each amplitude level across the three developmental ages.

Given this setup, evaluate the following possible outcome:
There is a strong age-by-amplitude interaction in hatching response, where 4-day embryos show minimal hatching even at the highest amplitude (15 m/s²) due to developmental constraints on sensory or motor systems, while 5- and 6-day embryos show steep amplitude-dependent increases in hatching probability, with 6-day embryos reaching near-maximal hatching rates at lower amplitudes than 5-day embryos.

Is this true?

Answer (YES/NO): NO